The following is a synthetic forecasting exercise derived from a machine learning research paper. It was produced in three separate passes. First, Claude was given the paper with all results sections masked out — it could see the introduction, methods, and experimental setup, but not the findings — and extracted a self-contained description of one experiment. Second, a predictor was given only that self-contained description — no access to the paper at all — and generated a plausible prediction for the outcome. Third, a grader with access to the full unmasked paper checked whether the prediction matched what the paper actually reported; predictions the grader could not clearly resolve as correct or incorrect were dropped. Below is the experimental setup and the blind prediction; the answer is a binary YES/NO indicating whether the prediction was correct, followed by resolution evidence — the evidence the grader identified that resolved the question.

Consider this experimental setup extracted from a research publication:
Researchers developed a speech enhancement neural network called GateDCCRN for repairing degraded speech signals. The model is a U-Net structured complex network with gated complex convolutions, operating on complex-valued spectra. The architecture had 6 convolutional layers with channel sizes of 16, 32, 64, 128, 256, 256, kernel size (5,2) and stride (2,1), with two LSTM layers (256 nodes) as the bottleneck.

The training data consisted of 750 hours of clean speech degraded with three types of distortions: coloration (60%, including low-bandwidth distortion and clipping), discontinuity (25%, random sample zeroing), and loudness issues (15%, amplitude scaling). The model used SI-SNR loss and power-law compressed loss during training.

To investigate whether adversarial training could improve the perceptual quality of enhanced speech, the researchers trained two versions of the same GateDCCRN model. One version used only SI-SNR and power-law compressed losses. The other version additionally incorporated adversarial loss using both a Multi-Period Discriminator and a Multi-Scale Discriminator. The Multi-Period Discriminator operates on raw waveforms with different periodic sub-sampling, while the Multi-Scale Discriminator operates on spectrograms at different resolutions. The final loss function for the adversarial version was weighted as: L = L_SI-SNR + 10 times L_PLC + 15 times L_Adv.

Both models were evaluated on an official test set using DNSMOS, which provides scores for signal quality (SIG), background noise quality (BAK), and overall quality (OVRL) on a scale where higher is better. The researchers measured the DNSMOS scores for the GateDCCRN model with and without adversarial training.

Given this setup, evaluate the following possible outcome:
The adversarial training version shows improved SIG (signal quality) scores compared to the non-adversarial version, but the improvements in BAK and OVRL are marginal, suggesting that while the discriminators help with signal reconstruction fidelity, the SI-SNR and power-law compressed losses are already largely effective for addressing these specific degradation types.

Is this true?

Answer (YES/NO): NO